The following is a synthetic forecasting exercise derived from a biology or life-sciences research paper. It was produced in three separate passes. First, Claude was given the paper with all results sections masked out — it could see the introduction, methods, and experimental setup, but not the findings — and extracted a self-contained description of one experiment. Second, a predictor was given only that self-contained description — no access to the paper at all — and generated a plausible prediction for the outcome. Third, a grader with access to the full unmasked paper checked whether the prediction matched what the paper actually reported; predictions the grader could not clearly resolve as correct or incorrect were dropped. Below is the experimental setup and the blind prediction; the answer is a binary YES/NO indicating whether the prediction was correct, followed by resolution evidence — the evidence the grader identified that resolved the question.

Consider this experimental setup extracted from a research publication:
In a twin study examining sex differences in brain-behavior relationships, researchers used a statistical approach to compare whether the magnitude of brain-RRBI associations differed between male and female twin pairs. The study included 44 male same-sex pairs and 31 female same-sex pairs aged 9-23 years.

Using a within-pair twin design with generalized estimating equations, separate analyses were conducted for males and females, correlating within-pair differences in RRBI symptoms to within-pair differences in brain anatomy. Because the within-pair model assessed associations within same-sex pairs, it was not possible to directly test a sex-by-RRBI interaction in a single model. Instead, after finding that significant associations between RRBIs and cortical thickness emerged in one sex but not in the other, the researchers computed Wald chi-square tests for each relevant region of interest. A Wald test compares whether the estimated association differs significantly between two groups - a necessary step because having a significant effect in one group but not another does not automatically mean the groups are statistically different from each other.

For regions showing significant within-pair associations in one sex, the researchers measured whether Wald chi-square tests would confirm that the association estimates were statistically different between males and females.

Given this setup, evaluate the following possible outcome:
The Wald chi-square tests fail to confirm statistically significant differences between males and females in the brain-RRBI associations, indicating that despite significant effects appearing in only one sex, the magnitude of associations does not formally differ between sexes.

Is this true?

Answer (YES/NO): NO